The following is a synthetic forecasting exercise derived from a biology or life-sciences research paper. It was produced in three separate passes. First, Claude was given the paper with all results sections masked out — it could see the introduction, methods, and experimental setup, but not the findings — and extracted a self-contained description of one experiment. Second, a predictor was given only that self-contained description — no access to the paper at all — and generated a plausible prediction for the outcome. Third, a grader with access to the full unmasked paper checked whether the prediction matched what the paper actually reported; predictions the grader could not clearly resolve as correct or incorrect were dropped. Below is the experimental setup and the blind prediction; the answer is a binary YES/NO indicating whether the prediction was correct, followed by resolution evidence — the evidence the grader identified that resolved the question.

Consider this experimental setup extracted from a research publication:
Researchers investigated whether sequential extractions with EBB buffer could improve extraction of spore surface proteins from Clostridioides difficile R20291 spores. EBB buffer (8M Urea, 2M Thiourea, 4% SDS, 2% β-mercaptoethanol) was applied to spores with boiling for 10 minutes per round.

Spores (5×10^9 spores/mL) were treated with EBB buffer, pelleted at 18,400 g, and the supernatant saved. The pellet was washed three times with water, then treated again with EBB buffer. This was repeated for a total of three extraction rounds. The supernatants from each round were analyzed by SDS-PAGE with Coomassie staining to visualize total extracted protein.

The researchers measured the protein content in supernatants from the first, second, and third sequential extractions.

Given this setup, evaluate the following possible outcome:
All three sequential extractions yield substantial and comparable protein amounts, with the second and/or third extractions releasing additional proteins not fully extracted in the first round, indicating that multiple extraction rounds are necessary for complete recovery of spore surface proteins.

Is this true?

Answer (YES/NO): NO